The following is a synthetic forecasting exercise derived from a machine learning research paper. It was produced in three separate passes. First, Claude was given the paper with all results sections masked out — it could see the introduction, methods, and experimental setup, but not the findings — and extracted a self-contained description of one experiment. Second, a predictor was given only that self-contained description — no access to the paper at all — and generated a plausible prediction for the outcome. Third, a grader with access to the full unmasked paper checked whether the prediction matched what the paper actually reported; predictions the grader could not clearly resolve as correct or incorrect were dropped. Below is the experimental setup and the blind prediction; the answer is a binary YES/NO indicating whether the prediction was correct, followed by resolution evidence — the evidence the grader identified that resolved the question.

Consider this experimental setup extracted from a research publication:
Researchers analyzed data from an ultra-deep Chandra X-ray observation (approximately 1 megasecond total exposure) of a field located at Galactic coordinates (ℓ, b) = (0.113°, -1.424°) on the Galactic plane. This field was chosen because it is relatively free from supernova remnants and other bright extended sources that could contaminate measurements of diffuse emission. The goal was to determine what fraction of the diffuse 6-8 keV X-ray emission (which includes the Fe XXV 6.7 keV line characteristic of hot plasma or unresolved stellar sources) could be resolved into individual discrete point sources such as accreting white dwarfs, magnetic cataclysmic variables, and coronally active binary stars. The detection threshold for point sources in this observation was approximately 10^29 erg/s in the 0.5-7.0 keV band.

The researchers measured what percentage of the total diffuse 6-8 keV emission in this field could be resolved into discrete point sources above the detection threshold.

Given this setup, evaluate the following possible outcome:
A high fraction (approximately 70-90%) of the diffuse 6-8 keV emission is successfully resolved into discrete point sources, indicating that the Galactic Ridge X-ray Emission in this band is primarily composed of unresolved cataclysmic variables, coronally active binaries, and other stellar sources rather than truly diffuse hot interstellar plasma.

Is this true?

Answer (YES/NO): YES